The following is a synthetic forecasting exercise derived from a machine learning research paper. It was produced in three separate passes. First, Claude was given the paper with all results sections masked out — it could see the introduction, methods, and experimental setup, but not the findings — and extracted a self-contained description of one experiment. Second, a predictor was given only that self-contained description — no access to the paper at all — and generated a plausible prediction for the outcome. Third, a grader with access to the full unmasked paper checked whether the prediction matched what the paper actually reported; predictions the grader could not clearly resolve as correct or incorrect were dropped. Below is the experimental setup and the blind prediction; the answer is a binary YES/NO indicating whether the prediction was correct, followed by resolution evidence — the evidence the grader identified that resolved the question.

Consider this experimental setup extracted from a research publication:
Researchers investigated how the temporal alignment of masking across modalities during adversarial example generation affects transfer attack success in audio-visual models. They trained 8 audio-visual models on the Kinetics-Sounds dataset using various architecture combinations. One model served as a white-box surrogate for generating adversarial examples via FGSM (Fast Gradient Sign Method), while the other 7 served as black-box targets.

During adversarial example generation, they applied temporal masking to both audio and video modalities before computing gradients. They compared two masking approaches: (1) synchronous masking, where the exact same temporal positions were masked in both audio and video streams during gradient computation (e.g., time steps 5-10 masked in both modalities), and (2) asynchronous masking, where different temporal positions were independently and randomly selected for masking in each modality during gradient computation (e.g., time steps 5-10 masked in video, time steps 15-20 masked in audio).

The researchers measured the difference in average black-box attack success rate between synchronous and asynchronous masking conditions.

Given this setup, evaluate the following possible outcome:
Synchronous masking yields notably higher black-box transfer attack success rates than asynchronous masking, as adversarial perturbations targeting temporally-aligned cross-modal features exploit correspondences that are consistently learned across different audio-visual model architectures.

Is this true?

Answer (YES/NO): NO